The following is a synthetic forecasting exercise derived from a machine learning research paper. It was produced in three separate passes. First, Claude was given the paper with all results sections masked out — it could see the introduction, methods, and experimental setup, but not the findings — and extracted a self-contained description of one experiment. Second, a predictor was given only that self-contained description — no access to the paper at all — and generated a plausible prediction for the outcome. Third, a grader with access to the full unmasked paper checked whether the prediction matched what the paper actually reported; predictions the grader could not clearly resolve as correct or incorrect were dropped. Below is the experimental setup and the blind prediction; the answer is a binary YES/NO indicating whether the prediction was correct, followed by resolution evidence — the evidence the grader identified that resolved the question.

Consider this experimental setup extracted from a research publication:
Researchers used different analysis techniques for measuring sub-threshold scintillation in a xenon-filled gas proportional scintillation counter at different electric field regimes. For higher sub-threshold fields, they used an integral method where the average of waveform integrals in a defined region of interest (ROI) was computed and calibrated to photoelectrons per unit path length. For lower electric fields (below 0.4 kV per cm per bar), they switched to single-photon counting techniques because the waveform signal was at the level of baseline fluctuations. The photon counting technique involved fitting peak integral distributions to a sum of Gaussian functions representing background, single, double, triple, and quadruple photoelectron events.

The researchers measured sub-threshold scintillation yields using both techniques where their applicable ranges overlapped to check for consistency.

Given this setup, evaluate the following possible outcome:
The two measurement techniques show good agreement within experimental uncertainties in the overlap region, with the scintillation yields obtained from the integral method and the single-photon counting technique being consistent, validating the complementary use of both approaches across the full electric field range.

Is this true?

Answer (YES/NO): YES